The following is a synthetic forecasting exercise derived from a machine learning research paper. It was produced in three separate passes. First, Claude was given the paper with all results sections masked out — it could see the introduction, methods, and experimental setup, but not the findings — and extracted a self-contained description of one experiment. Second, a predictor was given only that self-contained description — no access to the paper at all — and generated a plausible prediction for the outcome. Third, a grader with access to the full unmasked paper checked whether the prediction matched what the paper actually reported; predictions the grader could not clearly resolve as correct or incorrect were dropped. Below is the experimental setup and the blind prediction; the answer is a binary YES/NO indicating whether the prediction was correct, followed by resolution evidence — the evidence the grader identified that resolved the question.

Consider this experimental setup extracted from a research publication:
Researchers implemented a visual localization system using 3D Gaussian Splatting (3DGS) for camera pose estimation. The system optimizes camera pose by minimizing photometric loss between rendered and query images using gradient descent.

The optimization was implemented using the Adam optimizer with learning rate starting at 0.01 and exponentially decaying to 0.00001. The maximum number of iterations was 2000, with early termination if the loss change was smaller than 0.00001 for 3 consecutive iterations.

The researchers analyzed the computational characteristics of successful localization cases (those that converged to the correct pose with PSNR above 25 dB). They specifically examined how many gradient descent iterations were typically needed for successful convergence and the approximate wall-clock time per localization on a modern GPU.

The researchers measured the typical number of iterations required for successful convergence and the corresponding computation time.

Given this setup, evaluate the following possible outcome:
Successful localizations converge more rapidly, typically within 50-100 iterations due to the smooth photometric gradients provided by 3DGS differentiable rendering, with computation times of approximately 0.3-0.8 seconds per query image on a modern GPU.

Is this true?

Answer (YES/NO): NO